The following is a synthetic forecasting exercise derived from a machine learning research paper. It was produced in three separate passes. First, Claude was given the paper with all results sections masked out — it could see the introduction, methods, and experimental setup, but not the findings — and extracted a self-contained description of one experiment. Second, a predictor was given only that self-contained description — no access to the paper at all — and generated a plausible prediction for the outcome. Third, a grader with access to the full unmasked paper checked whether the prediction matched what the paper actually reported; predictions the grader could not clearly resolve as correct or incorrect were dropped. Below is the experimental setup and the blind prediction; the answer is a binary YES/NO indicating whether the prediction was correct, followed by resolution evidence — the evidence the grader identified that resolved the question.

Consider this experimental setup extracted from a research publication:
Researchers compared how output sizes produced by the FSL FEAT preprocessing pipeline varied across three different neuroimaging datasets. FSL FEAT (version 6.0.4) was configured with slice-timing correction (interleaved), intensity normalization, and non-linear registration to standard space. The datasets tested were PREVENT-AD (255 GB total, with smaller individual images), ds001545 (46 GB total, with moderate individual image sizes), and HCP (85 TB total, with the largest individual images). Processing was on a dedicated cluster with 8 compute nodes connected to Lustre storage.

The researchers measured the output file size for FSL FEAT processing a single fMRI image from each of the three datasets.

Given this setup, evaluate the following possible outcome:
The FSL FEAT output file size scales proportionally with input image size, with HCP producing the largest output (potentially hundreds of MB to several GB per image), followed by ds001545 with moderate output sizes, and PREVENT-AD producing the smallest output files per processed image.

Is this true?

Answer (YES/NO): NO